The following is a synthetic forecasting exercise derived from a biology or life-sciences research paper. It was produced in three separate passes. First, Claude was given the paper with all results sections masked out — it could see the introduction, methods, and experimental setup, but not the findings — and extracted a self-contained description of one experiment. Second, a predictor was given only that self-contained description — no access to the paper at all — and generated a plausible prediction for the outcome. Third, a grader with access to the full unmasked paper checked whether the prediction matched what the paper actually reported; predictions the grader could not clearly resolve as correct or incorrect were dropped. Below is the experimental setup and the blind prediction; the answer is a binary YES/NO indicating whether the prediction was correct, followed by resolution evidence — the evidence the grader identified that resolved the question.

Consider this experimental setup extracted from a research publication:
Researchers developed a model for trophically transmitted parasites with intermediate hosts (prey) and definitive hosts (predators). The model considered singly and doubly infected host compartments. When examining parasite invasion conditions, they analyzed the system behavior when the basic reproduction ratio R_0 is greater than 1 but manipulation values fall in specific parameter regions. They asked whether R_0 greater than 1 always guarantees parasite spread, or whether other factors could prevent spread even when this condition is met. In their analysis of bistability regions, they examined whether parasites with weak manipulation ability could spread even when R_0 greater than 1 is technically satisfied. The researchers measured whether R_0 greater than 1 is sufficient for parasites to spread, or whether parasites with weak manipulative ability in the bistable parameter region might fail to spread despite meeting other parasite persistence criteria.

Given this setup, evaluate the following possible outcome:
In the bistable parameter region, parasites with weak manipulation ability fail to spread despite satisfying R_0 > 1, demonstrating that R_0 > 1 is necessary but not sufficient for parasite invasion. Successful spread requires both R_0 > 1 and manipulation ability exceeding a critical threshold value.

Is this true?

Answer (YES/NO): NO